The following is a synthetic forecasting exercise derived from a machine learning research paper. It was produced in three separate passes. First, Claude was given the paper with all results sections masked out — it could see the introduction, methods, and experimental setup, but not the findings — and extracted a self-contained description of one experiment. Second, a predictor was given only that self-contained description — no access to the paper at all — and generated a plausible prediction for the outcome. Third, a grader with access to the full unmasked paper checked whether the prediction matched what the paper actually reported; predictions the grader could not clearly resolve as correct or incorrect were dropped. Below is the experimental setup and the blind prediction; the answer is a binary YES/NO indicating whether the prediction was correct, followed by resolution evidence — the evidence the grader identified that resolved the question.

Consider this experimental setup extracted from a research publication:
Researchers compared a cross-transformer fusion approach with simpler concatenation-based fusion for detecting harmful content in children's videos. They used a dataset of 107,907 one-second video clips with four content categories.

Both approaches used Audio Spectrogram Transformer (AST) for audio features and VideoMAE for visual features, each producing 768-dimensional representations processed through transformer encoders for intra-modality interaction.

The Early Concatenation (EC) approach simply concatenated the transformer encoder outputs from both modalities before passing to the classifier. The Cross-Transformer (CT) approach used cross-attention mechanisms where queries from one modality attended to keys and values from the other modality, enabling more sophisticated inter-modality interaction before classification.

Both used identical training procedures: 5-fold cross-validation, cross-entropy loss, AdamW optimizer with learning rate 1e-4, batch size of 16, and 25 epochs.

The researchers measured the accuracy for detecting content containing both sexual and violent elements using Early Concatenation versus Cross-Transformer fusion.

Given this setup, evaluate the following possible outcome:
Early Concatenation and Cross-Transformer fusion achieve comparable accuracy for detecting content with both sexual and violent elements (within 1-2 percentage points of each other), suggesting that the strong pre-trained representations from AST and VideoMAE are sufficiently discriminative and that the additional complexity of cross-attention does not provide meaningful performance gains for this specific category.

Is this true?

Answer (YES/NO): NO